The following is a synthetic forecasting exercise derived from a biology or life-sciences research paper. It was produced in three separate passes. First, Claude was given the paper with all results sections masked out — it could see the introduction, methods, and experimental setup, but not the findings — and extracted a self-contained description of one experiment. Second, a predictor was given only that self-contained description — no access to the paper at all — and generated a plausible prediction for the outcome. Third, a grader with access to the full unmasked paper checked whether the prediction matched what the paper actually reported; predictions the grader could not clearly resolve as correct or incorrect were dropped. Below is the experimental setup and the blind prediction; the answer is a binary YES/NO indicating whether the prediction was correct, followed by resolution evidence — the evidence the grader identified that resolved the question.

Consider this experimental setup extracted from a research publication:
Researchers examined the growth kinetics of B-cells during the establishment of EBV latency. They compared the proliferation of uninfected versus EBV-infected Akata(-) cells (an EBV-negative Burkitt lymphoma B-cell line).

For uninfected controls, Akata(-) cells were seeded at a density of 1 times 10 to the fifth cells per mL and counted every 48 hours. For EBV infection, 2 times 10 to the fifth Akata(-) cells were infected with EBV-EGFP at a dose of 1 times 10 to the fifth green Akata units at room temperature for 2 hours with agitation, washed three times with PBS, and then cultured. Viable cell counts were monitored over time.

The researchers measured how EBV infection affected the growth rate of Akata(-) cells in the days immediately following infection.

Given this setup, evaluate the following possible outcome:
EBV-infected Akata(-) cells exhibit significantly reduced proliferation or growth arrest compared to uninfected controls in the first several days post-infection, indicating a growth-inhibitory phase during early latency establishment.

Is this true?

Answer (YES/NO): YES